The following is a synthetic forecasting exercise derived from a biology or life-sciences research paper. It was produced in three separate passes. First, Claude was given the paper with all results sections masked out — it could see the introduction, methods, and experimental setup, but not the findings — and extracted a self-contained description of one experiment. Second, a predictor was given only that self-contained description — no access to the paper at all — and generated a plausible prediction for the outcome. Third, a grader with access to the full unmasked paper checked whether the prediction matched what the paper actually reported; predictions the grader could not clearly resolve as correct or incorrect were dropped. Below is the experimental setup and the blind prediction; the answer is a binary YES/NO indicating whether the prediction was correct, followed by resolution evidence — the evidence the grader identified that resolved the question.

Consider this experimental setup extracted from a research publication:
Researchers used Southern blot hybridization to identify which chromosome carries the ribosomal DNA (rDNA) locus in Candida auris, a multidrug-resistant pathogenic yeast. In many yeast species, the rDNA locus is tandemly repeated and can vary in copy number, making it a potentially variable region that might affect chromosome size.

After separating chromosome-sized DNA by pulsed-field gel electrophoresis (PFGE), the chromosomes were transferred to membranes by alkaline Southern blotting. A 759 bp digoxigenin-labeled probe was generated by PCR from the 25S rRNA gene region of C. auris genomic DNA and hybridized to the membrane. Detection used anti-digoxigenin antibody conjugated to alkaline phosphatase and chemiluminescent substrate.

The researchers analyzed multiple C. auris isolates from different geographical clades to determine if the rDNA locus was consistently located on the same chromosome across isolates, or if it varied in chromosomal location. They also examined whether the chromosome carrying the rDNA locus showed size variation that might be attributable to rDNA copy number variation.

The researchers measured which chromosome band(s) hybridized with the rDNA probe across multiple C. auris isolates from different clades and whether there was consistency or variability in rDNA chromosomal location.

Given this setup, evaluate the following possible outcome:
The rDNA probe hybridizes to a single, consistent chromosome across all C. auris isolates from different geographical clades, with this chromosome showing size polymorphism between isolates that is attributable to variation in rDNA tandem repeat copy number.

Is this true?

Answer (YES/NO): NO